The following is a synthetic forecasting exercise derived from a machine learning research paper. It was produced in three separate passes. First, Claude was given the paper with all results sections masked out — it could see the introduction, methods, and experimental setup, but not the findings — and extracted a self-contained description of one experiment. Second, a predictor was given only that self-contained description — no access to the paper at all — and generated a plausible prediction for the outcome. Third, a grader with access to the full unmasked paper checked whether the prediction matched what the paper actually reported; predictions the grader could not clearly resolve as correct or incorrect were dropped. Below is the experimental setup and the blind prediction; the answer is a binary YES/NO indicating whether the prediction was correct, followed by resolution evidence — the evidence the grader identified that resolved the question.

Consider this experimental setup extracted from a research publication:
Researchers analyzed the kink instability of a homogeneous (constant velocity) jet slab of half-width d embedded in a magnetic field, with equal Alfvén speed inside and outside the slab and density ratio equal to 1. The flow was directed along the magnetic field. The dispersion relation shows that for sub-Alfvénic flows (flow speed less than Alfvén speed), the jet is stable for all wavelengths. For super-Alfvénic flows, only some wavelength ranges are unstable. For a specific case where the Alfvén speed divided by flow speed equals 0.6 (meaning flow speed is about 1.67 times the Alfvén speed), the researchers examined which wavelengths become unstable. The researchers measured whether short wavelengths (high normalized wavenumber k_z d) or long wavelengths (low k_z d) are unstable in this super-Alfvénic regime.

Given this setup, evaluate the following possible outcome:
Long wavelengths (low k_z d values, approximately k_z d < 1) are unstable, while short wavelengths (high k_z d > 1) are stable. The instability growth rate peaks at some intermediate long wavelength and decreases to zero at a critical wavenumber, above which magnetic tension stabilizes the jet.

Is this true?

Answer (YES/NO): NO